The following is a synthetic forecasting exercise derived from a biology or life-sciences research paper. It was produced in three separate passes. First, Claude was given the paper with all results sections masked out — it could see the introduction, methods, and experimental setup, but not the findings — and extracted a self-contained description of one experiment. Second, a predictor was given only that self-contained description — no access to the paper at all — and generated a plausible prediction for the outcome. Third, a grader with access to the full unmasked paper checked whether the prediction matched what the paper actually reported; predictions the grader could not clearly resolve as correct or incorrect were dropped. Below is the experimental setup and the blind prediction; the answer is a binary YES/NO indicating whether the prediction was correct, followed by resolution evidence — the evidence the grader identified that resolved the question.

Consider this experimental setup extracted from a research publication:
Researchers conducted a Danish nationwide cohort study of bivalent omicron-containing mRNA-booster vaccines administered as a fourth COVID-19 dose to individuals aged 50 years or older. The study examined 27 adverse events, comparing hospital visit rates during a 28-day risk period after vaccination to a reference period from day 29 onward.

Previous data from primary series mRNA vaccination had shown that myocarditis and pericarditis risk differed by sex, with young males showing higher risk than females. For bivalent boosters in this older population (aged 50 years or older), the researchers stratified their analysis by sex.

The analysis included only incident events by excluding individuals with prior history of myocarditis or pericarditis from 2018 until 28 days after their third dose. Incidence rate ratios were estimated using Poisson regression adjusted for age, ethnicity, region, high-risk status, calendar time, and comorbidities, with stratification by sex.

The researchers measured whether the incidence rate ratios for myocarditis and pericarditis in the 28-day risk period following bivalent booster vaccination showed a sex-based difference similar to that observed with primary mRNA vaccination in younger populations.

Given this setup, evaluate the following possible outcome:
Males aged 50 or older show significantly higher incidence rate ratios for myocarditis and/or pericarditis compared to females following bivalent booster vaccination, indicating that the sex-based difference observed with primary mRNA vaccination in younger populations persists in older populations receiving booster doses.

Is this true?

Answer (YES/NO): NO